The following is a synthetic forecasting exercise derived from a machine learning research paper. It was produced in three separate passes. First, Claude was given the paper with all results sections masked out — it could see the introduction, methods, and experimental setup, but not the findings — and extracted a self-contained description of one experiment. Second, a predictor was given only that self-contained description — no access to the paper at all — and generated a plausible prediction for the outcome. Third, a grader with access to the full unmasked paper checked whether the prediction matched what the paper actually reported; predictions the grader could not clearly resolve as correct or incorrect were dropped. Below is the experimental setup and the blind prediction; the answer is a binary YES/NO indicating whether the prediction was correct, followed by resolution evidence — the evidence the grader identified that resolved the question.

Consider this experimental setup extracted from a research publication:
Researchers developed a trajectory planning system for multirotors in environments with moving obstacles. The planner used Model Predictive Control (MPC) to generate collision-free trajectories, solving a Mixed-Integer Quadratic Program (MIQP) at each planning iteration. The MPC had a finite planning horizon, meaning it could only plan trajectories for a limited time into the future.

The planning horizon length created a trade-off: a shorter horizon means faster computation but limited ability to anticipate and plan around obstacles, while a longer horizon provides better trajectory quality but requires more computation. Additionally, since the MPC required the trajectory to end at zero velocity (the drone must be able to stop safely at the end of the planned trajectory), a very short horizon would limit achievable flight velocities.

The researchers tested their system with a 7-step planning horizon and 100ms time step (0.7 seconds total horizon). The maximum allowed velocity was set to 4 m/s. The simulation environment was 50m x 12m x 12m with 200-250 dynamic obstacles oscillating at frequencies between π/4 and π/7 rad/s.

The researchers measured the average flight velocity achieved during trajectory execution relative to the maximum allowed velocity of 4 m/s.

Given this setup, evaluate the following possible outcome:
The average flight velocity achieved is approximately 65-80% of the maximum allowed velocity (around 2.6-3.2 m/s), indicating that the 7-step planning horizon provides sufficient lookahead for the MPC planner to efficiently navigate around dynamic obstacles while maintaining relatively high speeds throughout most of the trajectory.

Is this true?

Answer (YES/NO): YES